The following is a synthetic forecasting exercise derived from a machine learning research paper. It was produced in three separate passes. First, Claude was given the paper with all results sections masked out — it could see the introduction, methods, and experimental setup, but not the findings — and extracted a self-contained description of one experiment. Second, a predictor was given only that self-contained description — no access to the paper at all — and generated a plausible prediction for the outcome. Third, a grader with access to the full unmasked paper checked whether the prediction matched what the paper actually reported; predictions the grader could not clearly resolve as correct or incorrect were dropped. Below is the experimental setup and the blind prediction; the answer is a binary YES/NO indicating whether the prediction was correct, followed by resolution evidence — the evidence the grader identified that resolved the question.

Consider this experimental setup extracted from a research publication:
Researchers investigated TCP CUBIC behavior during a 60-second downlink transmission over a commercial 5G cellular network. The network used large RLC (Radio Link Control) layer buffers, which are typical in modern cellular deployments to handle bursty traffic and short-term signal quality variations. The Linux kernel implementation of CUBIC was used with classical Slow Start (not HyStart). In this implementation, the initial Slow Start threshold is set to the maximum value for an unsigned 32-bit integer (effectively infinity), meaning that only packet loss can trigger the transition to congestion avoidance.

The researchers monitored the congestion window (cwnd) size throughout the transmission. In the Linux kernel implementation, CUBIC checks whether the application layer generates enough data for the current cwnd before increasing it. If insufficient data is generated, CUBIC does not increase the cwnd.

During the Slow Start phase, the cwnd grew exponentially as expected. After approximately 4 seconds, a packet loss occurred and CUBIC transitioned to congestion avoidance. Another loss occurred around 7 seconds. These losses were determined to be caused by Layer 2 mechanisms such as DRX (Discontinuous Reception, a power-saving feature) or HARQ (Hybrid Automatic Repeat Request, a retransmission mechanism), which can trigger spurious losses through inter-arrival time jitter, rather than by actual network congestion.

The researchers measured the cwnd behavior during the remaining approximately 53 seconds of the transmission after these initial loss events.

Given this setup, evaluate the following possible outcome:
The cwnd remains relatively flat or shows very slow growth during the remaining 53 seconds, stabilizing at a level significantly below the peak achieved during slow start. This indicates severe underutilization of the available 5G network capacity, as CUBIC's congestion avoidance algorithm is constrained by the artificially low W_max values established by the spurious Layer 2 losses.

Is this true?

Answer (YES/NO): NO